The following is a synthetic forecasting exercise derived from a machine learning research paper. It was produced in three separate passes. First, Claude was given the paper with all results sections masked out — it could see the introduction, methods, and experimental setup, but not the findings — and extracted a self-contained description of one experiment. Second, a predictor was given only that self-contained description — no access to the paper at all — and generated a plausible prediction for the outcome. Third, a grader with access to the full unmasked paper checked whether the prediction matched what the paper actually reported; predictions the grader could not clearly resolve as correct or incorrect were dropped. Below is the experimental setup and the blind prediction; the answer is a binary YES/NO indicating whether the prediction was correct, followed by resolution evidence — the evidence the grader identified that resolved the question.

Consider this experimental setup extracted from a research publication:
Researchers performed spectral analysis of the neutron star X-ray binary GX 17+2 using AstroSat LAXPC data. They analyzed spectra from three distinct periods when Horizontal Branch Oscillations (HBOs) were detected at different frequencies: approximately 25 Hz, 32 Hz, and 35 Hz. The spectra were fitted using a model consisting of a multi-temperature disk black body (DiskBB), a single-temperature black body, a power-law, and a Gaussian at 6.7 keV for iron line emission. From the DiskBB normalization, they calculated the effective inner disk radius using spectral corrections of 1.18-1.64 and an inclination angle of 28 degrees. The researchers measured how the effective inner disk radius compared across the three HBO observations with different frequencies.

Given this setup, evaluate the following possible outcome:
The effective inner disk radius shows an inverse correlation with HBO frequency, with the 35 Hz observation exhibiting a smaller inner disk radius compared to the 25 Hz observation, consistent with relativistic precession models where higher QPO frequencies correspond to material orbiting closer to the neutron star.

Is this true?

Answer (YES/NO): NO